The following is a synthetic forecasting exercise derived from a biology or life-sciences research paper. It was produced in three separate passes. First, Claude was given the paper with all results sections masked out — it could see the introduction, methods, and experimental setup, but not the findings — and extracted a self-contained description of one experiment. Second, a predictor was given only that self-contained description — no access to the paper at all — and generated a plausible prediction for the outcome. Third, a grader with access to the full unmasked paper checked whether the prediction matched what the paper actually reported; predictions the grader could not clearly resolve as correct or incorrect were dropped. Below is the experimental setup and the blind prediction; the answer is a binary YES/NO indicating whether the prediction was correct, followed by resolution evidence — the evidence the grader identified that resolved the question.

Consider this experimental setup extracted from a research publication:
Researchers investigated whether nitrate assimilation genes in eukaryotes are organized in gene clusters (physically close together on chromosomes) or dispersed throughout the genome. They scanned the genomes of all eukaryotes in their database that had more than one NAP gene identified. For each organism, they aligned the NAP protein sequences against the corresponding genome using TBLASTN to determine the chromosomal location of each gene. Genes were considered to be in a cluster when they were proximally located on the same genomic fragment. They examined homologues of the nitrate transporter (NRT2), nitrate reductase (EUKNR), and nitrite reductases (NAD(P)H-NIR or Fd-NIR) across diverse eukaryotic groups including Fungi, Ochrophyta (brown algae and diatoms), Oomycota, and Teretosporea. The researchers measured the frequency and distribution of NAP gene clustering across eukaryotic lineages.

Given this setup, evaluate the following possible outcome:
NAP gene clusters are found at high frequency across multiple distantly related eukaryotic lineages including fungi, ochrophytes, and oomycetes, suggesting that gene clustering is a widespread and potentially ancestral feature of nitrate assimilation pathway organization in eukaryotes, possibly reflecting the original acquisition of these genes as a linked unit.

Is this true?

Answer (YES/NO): YES